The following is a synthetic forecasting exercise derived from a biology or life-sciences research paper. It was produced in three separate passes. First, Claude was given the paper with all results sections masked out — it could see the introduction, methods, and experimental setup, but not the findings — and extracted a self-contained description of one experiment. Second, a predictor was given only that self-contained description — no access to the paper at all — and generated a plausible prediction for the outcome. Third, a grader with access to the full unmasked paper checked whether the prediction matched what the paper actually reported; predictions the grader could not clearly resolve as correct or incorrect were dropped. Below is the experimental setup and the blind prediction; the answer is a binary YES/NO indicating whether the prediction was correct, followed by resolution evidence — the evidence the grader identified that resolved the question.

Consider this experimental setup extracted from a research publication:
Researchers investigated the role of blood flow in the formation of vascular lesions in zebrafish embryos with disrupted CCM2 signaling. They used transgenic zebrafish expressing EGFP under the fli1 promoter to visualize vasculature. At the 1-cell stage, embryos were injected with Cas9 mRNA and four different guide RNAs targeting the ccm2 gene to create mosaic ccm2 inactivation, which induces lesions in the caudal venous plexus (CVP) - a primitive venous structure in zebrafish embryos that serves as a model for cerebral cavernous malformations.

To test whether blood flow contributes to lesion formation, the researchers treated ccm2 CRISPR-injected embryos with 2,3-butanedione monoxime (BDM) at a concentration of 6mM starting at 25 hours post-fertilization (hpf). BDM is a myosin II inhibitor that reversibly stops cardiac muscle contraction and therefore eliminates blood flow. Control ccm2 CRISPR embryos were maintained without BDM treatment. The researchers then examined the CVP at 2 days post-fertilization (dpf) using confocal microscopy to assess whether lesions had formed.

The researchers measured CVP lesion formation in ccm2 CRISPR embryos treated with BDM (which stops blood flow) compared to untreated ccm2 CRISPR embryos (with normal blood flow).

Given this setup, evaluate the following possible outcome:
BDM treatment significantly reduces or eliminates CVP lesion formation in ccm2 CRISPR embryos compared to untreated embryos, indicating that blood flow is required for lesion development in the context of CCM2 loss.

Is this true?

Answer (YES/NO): YES